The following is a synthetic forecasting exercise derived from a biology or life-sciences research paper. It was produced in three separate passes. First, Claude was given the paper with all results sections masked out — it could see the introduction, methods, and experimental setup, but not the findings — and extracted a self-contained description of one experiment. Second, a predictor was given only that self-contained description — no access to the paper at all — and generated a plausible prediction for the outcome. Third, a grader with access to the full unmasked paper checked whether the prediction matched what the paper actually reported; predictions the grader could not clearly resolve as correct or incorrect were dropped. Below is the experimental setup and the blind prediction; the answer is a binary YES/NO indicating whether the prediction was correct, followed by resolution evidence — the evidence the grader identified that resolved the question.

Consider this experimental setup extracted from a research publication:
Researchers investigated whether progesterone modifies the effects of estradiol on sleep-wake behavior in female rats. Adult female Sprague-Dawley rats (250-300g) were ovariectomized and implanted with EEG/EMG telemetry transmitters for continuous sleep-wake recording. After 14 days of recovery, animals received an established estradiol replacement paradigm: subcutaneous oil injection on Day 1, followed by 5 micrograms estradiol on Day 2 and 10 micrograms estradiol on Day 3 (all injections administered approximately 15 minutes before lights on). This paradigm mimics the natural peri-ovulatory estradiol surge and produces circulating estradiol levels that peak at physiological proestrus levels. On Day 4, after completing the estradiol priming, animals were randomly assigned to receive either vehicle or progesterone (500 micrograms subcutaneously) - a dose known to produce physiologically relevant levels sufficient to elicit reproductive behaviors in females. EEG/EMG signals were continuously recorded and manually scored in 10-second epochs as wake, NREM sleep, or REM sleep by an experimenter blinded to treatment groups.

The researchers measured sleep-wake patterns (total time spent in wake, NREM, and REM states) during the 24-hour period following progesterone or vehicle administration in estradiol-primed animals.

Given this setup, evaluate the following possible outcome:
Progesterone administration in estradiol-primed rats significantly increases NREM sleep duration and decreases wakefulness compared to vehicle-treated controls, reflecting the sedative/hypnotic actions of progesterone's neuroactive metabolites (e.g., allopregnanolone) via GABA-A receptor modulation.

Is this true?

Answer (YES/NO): NO